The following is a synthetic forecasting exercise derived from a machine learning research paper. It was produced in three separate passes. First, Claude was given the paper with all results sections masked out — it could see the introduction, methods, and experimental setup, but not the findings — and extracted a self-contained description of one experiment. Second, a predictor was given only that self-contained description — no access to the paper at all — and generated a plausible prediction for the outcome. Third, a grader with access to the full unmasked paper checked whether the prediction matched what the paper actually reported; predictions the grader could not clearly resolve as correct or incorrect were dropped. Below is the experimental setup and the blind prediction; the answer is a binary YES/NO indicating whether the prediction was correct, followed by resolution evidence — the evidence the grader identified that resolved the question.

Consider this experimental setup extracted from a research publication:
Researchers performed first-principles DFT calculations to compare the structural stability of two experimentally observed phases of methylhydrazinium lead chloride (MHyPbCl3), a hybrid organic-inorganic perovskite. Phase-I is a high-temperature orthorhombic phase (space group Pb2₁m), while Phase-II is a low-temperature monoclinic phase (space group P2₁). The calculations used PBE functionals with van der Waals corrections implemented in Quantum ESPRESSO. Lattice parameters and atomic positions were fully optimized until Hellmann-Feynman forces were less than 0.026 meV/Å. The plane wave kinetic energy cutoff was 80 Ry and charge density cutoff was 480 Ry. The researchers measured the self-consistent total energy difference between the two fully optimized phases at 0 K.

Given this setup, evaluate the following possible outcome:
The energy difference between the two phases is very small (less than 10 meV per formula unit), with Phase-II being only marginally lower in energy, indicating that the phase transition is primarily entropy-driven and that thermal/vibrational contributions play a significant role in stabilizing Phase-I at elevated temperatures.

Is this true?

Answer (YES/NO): NO